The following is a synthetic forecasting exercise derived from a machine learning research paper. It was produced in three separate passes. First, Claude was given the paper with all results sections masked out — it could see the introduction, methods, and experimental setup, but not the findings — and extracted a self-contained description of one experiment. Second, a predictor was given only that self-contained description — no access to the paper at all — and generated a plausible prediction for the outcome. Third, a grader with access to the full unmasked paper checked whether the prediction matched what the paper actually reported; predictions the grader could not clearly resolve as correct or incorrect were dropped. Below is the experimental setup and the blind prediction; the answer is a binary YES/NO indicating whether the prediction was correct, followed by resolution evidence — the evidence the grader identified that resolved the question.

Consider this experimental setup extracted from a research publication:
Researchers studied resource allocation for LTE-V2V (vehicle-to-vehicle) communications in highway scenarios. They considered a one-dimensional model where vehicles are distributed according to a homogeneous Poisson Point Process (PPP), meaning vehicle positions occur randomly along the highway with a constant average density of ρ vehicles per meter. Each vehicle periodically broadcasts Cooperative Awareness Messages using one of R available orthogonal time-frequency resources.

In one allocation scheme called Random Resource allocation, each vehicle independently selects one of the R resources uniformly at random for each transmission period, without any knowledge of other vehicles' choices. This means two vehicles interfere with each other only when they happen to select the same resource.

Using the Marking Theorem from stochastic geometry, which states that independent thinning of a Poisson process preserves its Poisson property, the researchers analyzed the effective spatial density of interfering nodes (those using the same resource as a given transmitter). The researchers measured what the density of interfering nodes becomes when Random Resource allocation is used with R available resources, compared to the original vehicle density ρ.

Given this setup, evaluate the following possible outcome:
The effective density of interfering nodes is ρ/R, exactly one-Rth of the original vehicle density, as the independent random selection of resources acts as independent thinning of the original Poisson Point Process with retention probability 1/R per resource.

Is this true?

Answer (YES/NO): YES